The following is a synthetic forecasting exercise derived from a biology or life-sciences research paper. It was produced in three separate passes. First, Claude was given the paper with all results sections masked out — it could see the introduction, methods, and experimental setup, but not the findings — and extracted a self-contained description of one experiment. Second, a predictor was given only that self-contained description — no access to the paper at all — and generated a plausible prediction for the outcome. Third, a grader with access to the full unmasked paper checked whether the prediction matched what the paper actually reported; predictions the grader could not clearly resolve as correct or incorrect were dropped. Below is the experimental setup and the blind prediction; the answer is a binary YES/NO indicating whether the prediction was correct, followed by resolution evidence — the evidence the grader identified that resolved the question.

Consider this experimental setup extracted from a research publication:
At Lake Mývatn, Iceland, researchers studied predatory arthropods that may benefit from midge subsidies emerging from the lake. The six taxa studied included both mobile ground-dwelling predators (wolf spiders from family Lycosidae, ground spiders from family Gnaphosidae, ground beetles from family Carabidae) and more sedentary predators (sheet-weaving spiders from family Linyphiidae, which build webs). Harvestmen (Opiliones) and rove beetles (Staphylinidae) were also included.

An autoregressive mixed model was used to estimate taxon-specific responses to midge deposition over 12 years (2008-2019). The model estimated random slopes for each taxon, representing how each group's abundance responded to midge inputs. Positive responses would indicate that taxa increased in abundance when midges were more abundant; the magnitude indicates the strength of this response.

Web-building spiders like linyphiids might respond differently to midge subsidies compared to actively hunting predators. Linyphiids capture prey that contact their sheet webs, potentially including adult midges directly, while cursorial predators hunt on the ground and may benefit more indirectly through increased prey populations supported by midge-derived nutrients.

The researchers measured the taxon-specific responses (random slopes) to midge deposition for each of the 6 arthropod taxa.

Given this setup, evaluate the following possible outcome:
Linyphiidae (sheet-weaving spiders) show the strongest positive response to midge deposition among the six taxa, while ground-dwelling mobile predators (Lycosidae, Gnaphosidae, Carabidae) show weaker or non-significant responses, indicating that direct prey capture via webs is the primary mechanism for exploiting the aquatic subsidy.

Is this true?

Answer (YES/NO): NO